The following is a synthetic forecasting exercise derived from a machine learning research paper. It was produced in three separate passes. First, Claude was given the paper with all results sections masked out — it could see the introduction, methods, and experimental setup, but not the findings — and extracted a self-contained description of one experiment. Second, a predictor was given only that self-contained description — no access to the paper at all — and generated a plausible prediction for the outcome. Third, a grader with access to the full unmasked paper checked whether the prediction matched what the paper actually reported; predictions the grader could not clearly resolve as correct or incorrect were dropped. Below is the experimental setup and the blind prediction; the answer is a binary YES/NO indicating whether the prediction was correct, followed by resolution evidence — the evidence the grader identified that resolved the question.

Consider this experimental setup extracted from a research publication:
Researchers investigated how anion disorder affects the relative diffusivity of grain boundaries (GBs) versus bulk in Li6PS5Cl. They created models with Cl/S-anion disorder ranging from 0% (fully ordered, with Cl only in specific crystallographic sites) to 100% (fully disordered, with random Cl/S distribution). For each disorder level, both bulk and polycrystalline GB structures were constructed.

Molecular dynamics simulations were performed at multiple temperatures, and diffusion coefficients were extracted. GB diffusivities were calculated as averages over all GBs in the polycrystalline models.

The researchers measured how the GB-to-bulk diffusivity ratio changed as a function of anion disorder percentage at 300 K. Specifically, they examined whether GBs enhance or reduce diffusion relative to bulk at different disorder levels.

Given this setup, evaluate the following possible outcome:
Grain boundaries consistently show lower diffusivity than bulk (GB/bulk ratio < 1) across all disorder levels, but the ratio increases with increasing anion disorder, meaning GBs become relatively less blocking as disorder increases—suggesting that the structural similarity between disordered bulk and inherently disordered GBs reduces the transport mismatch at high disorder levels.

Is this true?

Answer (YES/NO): NO